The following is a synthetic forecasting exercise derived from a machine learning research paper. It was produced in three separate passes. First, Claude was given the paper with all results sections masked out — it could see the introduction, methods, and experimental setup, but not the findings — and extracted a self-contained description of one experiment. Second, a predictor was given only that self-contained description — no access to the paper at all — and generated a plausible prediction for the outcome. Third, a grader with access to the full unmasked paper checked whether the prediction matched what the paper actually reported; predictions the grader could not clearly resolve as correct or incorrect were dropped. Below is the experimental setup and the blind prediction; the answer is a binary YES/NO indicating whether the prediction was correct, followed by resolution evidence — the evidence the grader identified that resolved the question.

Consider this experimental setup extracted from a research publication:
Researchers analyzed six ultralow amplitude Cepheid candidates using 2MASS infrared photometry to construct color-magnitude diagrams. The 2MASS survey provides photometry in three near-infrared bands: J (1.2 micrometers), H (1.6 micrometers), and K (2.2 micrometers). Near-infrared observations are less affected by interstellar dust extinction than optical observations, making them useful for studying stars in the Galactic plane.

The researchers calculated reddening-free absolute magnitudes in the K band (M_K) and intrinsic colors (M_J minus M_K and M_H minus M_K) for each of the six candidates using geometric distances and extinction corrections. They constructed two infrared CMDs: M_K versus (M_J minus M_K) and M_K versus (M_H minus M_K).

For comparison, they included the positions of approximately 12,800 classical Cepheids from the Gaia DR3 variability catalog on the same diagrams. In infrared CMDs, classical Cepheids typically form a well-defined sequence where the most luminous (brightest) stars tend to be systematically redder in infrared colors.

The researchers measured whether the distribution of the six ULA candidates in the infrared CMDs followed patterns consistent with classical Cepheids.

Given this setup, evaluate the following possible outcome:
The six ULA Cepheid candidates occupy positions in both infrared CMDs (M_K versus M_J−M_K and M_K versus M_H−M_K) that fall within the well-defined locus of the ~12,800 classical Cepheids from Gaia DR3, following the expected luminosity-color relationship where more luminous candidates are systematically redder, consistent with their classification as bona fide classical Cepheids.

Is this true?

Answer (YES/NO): NO